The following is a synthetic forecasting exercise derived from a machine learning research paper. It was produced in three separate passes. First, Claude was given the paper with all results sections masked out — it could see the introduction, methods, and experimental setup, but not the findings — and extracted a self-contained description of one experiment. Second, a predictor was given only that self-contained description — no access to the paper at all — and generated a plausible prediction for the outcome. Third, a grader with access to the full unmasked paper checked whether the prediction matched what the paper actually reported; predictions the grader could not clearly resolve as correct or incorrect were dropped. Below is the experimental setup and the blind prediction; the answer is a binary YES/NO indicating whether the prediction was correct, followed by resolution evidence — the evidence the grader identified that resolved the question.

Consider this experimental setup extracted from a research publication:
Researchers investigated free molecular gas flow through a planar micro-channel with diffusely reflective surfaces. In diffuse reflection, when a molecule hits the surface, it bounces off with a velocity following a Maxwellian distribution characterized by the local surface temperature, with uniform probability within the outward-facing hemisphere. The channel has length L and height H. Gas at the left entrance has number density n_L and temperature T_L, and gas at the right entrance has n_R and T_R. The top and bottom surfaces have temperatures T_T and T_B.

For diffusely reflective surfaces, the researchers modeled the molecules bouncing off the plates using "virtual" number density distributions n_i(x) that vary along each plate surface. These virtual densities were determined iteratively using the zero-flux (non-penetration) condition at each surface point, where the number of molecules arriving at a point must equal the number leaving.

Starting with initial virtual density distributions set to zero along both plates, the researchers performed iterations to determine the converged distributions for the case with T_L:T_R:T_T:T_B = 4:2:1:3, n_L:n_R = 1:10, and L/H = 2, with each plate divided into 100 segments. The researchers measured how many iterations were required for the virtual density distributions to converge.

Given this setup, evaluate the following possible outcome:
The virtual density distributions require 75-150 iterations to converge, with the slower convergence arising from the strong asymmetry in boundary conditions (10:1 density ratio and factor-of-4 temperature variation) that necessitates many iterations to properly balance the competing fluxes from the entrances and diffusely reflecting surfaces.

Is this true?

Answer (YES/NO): NO